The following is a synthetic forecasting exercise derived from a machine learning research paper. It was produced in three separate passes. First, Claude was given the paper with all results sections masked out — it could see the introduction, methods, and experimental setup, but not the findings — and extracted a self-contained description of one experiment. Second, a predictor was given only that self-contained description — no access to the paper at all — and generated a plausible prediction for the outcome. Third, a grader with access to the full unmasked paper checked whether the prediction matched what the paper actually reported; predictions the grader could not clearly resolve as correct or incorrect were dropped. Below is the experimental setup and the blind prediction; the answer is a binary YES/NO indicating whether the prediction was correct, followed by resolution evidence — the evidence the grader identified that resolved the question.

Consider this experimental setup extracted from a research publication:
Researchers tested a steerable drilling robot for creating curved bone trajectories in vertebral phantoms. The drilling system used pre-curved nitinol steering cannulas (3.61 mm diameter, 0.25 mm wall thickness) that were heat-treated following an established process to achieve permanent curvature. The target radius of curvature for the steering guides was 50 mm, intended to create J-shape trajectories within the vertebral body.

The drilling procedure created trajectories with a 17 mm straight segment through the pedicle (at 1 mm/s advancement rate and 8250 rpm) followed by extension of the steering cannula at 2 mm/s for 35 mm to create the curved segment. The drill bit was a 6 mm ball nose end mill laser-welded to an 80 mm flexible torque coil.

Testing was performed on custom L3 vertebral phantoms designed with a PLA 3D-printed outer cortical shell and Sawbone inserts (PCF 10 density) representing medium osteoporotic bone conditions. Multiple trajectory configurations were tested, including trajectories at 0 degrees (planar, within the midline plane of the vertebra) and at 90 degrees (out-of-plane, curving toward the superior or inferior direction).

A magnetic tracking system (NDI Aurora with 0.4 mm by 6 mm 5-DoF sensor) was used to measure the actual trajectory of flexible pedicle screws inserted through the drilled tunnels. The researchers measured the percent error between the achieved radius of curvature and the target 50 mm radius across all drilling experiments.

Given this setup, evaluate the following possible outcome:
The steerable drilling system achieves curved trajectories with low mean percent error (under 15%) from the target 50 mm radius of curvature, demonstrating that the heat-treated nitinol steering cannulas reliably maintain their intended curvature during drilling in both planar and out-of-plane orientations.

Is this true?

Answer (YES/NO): YES